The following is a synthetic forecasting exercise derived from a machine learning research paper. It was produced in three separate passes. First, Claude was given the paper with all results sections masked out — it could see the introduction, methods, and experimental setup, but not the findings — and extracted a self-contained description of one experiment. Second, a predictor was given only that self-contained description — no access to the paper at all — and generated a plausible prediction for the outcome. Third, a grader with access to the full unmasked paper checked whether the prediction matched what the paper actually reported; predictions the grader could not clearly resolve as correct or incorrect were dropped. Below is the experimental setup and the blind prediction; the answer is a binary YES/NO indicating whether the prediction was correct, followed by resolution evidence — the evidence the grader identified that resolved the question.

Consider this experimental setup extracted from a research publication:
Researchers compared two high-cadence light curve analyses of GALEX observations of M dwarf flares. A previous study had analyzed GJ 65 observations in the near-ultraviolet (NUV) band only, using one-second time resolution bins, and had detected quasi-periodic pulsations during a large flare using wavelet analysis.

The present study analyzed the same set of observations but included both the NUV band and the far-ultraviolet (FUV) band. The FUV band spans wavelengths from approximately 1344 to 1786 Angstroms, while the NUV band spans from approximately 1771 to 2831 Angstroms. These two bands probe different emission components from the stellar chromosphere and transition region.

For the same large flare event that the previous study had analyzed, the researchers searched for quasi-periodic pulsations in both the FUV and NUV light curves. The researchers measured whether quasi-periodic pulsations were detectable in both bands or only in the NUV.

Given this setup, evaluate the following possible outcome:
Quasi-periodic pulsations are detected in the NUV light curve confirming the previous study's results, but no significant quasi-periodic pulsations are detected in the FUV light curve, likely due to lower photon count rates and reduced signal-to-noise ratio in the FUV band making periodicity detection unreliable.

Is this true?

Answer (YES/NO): NO